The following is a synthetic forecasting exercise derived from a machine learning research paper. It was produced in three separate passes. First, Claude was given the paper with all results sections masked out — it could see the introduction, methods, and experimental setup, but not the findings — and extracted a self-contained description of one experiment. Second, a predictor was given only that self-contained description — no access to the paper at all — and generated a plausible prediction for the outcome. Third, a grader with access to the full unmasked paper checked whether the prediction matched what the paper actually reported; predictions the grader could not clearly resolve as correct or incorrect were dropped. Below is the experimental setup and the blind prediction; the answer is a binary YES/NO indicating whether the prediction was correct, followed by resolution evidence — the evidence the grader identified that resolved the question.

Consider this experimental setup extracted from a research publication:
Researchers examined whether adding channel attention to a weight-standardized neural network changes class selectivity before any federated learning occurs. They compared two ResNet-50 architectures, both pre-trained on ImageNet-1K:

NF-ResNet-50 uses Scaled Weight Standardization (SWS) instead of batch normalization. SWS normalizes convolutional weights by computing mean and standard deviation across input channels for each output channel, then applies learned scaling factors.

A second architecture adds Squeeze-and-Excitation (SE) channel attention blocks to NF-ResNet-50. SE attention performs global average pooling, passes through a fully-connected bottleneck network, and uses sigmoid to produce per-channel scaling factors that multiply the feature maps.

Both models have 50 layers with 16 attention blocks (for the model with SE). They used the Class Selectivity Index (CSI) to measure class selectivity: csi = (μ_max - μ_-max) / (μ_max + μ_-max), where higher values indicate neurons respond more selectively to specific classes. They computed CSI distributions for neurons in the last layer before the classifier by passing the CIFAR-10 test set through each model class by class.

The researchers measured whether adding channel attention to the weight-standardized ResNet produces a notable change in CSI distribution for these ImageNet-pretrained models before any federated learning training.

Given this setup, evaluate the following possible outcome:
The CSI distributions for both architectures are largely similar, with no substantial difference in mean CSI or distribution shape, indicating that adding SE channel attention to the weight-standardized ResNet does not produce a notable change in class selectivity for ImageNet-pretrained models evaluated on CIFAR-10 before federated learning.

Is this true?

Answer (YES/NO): YES